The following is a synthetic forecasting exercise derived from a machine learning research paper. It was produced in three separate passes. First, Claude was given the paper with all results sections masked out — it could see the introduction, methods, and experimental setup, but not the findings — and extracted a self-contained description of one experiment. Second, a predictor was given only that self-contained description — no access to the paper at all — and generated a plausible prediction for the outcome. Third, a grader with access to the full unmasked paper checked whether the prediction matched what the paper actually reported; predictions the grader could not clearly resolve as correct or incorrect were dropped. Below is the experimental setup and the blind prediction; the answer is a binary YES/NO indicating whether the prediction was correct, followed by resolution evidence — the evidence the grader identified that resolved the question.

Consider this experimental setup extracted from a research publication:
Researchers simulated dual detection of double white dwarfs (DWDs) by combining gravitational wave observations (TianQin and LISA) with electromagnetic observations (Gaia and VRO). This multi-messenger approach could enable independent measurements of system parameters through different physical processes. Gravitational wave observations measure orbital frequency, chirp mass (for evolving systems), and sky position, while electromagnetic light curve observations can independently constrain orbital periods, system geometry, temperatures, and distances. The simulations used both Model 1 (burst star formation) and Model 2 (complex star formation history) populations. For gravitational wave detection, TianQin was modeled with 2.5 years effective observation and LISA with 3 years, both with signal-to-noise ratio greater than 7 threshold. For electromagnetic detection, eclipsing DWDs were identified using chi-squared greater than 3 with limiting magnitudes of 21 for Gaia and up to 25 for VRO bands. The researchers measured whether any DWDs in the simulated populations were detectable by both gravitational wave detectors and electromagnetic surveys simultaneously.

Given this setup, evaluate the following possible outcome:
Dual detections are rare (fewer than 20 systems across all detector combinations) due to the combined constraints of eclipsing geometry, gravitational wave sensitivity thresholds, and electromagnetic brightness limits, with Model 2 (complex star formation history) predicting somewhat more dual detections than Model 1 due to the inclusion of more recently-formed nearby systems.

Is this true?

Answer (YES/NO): NO